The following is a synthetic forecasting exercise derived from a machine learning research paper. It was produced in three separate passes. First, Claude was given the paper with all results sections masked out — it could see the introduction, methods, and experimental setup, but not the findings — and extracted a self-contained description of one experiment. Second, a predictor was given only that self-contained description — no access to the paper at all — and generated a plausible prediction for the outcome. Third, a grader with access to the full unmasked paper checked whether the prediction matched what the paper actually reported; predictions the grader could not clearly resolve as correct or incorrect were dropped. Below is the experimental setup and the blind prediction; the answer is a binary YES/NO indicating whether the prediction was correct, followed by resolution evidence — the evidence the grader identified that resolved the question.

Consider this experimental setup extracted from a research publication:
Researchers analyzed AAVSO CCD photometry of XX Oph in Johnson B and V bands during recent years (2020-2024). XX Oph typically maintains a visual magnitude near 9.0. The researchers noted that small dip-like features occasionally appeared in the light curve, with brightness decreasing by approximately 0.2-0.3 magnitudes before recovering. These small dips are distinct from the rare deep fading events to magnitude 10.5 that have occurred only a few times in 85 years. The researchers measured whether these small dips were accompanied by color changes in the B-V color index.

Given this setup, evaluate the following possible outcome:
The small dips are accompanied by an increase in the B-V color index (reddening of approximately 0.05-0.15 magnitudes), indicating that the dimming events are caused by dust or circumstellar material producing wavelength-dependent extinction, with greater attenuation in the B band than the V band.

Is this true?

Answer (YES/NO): NO